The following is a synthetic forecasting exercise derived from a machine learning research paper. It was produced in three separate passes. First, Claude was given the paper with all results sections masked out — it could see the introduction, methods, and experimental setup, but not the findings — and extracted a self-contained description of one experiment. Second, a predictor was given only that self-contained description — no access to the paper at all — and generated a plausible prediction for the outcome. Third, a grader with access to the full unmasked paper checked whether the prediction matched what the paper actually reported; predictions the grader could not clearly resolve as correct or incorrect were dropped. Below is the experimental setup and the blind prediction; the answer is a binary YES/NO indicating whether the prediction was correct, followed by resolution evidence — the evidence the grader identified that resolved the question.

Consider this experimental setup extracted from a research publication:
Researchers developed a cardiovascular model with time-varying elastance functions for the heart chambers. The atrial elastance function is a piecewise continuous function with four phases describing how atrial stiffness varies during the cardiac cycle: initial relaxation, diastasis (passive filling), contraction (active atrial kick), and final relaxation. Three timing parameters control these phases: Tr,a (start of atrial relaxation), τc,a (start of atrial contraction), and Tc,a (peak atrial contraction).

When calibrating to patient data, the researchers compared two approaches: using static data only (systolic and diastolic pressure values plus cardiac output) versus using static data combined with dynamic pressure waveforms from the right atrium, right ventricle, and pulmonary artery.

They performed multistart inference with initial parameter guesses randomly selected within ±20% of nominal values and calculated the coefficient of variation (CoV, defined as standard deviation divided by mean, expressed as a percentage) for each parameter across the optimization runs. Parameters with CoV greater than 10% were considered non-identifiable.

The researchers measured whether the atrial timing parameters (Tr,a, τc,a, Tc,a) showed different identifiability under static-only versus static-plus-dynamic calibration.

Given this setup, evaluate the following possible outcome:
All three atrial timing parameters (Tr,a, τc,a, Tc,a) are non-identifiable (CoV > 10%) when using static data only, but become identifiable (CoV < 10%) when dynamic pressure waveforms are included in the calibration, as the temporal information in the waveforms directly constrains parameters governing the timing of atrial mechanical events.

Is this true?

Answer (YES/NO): NO